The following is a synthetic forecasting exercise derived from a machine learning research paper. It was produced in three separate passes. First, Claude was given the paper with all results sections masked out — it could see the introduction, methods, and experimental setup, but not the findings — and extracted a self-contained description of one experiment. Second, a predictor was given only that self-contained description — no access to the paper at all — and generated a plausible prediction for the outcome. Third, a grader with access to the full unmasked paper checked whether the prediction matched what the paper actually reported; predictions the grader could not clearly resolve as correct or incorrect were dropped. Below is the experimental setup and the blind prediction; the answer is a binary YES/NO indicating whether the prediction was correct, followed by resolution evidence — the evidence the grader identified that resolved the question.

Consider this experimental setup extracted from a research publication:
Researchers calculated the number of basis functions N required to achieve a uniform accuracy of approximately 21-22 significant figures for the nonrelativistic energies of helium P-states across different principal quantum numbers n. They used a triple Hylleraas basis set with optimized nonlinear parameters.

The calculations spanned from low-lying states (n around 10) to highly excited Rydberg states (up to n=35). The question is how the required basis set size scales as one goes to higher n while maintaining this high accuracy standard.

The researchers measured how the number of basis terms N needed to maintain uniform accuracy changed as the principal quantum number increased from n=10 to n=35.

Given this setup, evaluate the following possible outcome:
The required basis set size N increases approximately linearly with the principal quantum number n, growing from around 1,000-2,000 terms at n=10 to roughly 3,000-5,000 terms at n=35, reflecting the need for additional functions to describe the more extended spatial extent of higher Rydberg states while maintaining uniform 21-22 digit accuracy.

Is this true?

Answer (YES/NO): NO